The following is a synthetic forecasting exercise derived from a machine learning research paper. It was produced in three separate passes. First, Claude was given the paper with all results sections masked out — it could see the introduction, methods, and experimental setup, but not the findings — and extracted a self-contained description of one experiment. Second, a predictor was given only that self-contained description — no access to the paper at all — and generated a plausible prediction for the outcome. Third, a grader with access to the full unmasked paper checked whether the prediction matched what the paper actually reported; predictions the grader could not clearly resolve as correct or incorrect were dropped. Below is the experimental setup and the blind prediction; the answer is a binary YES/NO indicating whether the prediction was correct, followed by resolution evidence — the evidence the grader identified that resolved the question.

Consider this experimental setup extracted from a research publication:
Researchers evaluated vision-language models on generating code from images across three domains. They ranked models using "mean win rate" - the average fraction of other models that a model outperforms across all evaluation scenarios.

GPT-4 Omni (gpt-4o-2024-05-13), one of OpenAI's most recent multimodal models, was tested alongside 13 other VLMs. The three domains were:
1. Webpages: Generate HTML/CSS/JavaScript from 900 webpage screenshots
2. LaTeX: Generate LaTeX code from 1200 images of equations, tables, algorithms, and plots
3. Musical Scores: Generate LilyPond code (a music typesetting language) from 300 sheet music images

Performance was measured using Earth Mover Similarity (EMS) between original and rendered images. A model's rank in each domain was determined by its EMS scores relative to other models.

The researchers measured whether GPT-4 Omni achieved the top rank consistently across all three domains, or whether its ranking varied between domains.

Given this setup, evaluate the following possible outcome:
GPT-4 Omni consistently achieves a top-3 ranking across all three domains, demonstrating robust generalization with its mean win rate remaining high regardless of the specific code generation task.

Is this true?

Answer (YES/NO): YES